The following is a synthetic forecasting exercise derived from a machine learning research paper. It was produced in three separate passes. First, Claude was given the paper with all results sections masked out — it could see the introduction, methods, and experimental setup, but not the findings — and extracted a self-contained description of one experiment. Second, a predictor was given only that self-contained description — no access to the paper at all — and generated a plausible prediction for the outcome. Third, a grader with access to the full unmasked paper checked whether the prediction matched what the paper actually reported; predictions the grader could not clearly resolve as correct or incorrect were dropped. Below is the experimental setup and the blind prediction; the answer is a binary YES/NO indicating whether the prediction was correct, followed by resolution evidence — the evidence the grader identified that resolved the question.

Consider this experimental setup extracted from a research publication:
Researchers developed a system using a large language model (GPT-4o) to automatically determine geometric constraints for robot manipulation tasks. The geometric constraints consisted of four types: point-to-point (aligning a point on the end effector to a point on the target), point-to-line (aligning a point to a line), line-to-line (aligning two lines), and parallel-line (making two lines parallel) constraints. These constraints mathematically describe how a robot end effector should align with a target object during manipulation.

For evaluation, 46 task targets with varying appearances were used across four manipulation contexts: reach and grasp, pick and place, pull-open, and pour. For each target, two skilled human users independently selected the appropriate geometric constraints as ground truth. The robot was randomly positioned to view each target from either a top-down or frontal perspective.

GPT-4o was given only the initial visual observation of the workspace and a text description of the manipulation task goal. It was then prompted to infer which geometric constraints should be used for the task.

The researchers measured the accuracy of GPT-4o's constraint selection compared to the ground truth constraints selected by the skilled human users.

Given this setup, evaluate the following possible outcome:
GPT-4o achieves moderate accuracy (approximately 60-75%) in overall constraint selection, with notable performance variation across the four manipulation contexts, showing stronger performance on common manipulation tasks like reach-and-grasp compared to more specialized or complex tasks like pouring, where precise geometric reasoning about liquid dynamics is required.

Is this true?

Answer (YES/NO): NO